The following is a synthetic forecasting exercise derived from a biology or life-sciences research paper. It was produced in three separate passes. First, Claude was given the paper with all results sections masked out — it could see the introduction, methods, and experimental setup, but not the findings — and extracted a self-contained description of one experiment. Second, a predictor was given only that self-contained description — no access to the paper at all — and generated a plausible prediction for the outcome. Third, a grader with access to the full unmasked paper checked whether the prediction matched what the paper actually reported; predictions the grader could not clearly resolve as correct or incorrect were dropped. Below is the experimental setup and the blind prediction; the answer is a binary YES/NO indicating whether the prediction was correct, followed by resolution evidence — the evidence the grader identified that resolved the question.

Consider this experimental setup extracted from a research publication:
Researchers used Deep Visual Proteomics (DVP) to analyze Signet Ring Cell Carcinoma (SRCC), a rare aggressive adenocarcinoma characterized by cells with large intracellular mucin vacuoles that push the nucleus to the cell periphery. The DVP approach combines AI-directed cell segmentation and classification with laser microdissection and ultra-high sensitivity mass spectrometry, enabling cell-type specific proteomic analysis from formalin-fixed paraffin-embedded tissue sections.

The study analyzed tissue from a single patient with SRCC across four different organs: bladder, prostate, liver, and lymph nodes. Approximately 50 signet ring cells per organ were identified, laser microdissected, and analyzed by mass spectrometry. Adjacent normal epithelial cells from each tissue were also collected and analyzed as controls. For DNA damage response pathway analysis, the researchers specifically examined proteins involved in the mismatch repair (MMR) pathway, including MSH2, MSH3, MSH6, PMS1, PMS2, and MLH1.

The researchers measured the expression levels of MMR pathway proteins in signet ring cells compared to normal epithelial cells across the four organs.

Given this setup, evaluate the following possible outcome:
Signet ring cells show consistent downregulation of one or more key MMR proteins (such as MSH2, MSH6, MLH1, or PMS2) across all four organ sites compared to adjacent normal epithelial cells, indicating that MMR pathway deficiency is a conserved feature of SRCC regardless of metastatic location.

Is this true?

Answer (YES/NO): YES